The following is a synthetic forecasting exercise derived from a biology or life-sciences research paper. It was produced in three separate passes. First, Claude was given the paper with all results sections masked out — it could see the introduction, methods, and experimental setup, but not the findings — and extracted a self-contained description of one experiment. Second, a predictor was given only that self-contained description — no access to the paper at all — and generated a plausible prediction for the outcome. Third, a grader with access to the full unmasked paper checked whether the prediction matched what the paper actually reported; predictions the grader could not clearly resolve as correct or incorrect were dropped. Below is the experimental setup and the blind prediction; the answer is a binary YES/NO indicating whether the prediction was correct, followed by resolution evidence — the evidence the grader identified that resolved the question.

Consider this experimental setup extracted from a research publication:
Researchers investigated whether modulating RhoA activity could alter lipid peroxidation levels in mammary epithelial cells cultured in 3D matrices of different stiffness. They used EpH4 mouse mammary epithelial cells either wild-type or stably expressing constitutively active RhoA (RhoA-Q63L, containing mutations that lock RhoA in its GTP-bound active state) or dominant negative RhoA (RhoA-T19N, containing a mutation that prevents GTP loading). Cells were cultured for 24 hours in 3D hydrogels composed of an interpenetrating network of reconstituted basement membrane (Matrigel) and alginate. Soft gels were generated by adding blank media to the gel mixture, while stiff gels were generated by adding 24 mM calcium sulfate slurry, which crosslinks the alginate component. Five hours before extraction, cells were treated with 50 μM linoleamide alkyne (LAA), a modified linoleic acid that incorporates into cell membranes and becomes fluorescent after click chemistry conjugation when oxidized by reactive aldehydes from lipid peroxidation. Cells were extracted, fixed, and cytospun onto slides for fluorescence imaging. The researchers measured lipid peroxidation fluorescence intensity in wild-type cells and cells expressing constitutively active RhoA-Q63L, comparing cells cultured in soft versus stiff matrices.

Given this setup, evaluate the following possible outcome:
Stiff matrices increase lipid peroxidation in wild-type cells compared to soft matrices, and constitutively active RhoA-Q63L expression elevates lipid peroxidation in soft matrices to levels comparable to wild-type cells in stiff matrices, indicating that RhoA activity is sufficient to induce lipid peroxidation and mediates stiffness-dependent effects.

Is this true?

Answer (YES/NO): NO